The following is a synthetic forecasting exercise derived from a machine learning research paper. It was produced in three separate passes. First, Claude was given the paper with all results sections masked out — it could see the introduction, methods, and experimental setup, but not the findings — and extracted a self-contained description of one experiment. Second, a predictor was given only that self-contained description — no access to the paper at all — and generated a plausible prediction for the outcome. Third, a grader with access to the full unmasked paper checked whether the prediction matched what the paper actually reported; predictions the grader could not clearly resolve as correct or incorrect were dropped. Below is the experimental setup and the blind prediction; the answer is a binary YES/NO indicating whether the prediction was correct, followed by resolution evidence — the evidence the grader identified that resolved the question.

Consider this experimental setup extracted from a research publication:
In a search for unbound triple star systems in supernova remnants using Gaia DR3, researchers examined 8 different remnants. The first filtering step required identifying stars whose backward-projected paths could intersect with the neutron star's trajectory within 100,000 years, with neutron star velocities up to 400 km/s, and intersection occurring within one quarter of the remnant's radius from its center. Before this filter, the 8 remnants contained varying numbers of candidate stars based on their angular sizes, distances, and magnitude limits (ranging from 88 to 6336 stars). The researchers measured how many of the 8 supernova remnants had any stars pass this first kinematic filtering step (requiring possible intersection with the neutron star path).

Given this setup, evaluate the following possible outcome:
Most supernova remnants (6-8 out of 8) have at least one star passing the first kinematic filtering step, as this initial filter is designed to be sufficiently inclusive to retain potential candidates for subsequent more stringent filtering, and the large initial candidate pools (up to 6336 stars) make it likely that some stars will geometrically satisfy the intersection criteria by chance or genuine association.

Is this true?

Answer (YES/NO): YES